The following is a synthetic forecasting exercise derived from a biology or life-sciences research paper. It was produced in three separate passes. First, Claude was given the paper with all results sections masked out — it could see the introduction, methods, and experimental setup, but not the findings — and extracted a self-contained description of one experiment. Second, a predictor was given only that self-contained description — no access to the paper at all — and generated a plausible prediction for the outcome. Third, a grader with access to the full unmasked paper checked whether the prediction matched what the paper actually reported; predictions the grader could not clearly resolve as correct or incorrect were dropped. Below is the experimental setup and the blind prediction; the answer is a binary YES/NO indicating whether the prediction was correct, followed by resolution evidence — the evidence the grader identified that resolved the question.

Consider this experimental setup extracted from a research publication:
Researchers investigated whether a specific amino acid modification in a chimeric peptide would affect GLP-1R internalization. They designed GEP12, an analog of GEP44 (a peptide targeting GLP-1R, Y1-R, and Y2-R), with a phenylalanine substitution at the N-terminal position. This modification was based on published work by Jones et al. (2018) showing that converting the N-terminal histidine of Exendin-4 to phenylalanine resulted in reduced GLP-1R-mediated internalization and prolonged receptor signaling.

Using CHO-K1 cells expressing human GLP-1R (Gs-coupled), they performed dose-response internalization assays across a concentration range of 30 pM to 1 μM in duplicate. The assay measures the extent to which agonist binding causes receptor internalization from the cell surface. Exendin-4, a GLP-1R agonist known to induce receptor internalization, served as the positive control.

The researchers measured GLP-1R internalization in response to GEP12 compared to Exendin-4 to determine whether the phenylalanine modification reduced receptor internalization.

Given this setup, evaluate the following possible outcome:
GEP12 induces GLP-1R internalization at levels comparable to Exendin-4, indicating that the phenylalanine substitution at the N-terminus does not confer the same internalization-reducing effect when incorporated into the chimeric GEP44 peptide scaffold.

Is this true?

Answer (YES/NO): NO